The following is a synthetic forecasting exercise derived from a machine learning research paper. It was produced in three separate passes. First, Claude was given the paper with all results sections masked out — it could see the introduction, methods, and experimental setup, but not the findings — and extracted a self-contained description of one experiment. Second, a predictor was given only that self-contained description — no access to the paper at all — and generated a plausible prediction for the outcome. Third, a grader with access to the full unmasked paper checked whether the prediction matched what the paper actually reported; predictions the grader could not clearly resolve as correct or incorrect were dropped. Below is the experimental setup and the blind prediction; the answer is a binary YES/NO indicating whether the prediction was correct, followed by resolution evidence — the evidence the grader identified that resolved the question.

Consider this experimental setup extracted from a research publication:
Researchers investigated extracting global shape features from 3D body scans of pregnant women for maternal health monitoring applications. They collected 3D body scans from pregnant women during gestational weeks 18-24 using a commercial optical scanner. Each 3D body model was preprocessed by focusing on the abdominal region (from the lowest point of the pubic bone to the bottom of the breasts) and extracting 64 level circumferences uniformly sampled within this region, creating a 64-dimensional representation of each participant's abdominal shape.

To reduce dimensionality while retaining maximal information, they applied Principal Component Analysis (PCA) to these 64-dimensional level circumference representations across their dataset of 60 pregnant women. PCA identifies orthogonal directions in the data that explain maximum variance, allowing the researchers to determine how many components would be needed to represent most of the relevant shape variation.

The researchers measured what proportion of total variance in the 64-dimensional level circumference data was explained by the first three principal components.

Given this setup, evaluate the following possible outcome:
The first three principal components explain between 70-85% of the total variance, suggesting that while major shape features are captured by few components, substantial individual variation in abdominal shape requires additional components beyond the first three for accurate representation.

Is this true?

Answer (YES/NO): NO